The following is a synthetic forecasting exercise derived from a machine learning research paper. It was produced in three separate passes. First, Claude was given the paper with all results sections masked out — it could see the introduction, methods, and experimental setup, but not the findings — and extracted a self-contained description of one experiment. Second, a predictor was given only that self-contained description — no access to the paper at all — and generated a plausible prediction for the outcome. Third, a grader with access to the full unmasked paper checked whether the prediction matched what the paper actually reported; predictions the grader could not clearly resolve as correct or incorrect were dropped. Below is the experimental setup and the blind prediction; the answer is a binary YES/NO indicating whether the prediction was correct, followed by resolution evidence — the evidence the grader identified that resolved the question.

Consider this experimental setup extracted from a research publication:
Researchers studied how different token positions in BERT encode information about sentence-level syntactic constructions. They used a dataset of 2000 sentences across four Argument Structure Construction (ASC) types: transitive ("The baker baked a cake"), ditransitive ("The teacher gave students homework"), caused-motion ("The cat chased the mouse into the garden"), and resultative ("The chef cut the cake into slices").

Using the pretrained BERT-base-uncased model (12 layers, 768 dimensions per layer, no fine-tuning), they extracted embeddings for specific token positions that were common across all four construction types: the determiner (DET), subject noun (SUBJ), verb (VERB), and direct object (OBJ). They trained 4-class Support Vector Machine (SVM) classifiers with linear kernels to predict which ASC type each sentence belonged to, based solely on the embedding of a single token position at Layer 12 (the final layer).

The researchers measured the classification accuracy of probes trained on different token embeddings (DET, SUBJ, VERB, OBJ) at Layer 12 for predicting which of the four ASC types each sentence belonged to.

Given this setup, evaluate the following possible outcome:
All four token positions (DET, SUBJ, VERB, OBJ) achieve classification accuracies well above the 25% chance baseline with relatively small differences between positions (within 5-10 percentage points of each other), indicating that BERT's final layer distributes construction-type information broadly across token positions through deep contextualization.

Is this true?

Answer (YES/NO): YES